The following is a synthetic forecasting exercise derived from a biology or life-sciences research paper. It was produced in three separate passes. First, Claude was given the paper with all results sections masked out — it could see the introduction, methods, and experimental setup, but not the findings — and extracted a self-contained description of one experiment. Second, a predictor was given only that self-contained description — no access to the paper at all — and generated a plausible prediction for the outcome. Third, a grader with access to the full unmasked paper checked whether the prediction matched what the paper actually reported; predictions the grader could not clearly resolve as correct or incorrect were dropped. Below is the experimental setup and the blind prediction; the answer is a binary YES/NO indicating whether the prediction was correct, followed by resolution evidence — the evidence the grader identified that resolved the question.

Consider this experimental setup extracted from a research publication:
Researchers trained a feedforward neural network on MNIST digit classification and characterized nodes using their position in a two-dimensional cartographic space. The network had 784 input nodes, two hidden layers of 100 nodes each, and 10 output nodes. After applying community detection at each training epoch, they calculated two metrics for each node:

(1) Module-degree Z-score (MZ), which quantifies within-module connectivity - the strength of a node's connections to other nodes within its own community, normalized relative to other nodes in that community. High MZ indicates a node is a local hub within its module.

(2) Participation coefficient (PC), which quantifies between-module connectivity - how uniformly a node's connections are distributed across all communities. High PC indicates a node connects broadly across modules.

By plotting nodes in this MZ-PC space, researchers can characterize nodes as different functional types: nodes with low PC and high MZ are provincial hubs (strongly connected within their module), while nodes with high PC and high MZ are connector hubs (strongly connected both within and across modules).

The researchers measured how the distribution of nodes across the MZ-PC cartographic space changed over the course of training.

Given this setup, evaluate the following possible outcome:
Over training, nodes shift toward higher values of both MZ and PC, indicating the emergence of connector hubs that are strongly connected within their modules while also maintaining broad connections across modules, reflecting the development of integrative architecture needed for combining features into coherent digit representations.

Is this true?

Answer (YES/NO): NO